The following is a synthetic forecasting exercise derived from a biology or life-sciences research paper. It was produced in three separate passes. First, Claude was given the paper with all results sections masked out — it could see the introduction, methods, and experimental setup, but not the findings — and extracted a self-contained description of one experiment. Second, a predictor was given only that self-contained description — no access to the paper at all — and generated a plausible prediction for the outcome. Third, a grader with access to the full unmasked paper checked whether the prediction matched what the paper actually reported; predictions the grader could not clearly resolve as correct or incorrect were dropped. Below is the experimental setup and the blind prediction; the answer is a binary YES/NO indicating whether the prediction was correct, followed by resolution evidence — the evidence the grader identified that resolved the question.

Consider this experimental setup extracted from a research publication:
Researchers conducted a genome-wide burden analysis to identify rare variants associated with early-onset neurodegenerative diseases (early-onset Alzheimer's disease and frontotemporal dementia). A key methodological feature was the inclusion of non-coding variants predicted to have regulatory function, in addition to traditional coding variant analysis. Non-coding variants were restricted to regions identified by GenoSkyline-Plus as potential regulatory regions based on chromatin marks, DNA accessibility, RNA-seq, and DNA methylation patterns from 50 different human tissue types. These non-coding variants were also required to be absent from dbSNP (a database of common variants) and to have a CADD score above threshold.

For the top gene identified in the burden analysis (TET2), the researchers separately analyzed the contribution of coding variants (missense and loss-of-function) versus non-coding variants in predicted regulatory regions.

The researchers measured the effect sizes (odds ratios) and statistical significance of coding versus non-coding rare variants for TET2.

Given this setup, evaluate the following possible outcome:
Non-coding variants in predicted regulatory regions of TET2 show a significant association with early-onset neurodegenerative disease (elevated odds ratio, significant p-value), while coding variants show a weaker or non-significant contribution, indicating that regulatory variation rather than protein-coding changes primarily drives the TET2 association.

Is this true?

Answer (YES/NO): NO